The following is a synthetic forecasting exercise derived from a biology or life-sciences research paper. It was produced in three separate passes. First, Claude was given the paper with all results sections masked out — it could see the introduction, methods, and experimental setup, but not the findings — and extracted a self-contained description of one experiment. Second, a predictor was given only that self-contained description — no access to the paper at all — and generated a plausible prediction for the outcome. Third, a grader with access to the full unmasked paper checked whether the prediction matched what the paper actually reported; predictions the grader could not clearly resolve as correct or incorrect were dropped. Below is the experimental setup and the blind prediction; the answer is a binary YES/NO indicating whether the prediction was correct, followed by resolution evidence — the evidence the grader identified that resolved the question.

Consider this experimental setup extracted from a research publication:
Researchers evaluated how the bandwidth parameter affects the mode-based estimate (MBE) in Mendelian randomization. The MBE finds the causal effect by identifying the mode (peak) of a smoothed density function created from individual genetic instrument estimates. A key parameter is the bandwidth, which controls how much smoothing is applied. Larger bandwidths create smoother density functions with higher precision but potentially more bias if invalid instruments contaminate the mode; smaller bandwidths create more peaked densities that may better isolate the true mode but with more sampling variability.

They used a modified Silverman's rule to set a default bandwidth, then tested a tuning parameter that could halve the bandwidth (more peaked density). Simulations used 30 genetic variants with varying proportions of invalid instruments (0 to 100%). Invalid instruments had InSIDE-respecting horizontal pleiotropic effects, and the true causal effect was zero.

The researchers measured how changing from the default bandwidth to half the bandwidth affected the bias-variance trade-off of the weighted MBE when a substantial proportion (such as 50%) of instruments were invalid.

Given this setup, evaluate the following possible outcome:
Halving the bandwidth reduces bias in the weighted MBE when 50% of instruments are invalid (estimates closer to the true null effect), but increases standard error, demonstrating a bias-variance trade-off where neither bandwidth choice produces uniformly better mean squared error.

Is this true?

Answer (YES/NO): YES